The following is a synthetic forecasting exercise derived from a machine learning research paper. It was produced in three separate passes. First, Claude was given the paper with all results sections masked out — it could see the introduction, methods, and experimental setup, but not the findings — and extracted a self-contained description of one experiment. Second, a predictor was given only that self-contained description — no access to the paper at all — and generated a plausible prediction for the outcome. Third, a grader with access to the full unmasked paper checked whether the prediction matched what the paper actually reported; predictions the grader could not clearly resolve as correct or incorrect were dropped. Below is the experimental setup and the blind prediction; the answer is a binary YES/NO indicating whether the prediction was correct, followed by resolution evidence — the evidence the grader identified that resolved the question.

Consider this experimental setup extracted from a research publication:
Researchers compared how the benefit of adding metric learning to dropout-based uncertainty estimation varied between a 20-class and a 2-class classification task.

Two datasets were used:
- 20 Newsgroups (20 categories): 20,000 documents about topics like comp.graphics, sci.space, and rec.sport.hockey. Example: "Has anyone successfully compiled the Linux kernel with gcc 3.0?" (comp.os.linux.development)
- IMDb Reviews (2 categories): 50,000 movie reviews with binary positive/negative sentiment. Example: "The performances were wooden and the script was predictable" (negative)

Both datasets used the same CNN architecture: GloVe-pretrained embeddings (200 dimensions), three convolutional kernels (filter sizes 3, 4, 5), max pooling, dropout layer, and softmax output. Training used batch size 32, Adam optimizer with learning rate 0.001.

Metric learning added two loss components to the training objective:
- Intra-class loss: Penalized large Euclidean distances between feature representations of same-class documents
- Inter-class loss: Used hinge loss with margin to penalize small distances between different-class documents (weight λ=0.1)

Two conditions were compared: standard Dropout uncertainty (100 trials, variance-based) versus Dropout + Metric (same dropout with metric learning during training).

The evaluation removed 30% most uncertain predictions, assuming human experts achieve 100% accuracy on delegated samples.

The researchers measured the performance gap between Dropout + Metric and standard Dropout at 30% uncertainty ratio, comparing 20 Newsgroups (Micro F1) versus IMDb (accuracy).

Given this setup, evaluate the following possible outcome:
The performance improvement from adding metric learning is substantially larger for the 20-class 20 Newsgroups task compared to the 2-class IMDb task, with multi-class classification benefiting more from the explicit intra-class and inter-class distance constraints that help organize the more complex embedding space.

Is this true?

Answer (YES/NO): YES